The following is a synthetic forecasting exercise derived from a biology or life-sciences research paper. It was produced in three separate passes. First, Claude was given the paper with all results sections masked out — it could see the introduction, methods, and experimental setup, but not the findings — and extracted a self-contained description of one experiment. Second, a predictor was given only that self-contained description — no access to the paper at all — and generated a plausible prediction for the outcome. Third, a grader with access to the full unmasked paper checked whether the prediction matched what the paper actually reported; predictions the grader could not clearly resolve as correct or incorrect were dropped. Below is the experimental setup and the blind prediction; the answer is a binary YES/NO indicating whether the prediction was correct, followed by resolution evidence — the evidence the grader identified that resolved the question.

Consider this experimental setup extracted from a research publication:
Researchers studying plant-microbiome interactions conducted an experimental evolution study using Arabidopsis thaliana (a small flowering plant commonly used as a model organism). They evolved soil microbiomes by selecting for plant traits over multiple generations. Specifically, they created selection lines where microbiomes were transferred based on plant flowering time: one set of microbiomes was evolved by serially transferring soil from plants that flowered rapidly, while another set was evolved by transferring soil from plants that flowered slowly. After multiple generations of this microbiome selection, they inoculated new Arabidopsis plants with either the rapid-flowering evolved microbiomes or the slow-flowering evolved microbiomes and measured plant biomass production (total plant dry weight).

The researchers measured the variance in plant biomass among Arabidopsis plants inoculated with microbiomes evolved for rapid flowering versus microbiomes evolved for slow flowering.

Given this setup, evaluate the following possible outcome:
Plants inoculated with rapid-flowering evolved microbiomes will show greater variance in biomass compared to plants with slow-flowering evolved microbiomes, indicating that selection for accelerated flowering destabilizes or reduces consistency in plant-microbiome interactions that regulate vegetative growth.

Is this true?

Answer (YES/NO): YES